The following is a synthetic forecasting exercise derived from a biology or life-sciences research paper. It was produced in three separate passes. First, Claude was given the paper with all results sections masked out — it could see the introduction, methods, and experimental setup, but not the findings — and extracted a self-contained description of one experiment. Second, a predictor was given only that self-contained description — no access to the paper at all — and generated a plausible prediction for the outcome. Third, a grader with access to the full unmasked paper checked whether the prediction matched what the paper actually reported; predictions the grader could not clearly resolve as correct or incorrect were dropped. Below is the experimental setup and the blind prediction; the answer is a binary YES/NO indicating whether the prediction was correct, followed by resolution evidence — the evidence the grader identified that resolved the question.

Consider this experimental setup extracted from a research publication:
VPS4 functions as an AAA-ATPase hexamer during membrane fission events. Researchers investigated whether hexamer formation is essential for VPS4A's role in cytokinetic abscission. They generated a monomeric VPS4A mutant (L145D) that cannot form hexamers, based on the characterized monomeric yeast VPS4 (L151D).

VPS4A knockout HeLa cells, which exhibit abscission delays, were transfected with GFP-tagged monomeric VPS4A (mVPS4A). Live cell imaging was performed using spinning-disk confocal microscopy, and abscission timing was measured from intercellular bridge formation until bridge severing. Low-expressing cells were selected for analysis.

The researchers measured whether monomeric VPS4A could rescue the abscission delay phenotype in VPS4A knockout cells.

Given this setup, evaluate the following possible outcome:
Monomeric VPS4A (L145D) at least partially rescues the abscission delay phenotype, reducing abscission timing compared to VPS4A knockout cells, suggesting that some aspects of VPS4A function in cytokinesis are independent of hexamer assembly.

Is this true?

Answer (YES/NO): YES